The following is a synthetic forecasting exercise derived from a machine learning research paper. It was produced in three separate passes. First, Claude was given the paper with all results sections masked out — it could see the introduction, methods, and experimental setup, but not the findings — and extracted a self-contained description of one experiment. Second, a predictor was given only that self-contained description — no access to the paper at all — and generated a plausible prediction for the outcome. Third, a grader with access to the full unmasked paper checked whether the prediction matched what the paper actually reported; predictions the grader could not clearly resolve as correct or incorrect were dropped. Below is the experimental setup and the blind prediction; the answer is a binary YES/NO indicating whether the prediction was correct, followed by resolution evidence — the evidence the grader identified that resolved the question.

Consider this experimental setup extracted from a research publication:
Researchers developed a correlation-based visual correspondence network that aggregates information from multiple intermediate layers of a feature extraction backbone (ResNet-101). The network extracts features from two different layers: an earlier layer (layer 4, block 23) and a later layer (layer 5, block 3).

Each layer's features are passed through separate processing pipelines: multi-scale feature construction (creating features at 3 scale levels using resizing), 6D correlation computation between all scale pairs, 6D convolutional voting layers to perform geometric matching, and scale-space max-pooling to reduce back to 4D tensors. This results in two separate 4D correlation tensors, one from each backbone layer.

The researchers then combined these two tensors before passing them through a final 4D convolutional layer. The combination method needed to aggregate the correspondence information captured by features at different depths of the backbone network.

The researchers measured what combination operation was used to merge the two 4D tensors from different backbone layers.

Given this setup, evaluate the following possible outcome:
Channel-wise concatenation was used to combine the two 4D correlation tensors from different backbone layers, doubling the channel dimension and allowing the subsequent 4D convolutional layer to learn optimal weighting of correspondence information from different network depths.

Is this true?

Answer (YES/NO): NO